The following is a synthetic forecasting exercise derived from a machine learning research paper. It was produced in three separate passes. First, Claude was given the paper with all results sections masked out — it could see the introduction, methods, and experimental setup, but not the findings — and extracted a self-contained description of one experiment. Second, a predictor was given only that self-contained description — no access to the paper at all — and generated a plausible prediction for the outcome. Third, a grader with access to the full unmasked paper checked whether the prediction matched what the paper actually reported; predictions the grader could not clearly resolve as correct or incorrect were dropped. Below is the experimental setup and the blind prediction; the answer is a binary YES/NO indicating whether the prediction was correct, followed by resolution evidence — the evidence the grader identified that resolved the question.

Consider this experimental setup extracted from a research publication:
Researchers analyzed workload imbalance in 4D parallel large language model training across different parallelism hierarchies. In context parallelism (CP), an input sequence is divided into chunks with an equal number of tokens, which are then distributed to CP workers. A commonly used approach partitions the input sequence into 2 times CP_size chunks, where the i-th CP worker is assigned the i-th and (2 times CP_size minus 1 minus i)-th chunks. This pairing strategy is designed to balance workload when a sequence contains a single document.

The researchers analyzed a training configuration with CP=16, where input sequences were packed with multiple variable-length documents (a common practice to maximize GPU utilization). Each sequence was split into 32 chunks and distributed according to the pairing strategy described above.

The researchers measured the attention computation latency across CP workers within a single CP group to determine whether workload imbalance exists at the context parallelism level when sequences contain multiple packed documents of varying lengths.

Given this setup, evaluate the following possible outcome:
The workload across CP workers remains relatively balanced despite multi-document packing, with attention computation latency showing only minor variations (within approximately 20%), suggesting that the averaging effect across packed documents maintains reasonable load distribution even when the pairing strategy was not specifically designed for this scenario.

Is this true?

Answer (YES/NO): NO